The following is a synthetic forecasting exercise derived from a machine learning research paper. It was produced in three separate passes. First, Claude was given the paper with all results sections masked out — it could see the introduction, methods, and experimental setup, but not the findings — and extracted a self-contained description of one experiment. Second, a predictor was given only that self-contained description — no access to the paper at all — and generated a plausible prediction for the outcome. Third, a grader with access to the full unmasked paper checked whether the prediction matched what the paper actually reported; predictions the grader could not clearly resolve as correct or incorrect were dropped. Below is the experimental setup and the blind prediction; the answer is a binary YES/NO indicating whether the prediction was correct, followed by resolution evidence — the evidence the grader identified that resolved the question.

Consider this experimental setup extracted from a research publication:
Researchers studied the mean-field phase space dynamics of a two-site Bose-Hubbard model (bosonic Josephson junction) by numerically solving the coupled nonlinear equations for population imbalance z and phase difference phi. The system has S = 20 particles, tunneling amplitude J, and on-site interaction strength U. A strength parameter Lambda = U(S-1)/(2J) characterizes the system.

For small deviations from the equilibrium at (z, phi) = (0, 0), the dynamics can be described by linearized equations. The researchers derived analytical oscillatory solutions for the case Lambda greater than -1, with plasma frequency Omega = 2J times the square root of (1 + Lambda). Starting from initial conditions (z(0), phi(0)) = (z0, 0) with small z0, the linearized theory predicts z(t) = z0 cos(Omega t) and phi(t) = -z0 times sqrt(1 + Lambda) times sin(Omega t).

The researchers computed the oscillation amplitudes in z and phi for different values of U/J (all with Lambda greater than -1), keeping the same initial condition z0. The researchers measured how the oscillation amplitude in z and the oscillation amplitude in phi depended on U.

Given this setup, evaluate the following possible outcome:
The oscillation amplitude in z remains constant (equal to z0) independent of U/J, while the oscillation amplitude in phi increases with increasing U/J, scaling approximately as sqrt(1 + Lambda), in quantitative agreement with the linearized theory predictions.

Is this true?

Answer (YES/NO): YES